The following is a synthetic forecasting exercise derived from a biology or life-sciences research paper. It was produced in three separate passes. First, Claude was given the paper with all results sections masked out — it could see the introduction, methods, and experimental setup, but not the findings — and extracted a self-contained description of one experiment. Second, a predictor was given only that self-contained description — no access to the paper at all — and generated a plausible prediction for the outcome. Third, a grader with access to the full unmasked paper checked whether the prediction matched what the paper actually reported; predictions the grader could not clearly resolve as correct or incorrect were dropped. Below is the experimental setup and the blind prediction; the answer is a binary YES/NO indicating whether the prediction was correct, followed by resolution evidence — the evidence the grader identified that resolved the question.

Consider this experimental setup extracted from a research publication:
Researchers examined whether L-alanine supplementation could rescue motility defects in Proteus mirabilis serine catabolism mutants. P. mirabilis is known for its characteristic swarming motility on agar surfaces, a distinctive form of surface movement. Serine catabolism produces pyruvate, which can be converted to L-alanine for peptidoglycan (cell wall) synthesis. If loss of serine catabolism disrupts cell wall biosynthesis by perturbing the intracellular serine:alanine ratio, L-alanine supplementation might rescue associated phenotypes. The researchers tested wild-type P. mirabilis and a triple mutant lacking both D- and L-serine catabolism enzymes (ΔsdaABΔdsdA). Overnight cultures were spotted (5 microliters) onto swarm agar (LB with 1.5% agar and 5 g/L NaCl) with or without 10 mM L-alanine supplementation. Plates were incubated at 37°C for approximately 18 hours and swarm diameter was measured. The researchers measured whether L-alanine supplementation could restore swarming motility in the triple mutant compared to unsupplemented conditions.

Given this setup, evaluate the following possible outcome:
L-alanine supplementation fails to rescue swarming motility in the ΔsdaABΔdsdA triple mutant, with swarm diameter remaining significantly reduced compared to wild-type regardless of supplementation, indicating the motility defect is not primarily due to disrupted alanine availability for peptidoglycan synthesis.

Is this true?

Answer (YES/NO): NO